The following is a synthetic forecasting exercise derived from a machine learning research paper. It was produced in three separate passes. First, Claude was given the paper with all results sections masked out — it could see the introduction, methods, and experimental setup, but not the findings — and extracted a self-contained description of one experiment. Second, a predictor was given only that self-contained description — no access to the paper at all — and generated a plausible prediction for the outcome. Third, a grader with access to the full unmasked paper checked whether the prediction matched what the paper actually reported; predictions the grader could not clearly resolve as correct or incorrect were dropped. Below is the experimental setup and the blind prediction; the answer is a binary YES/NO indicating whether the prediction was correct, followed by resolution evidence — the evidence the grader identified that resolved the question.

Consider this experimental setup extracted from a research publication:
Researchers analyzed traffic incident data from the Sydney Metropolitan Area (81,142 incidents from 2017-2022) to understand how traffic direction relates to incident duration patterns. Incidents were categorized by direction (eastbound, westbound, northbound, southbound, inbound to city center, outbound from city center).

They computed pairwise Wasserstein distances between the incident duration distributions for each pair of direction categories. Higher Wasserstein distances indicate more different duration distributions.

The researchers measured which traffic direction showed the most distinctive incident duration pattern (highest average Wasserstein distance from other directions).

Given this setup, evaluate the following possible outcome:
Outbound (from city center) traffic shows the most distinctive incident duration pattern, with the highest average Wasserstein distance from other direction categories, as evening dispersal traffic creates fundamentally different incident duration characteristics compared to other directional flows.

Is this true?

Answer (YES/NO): NO